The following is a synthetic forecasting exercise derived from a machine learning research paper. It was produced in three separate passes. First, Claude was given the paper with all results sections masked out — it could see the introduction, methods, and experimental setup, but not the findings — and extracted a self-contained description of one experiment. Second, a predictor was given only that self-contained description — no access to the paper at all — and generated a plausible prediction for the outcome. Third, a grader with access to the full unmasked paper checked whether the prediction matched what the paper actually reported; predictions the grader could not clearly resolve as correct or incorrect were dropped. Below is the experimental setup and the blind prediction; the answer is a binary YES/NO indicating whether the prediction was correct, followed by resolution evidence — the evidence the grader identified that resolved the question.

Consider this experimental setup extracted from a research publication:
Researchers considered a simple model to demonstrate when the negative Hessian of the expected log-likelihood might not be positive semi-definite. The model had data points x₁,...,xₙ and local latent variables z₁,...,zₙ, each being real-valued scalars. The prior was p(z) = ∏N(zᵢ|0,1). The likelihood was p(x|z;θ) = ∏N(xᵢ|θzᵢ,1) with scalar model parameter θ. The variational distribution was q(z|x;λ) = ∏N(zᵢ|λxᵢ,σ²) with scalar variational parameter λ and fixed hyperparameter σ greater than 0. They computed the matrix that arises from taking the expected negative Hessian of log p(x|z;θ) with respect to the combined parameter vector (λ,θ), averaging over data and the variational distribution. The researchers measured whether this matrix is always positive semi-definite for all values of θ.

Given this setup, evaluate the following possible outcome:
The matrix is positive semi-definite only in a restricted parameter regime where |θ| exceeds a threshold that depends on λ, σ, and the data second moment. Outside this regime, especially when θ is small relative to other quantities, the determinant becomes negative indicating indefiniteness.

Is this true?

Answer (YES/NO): NO